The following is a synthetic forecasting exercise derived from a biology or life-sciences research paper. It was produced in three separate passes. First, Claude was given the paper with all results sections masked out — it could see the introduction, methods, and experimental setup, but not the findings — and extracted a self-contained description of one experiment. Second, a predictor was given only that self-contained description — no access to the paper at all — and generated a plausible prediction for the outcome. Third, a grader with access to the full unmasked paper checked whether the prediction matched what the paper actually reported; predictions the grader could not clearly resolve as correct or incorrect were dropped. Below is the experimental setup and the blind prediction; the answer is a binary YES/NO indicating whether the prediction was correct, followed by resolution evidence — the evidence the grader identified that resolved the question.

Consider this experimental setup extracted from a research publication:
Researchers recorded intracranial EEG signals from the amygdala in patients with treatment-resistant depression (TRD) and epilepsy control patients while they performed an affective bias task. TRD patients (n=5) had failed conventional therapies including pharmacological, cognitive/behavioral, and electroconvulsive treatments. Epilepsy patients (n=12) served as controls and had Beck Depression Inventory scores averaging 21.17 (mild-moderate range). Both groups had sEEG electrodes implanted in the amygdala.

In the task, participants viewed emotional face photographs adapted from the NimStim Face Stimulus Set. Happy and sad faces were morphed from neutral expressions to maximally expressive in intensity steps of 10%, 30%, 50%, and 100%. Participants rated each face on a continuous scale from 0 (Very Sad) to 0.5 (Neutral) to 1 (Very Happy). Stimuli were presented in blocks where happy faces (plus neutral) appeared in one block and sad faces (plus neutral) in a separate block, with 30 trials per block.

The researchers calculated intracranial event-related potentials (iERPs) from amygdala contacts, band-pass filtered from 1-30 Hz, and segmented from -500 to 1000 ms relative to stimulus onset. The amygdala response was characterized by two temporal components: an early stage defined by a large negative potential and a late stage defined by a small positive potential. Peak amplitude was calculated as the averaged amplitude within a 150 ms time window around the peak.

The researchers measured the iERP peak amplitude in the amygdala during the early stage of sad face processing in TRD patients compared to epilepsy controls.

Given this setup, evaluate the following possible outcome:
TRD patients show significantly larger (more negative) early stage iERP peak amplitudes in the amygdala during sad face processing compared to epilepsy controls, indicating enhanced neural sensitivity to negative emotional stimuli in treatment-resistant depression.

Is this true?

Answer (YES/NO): YES